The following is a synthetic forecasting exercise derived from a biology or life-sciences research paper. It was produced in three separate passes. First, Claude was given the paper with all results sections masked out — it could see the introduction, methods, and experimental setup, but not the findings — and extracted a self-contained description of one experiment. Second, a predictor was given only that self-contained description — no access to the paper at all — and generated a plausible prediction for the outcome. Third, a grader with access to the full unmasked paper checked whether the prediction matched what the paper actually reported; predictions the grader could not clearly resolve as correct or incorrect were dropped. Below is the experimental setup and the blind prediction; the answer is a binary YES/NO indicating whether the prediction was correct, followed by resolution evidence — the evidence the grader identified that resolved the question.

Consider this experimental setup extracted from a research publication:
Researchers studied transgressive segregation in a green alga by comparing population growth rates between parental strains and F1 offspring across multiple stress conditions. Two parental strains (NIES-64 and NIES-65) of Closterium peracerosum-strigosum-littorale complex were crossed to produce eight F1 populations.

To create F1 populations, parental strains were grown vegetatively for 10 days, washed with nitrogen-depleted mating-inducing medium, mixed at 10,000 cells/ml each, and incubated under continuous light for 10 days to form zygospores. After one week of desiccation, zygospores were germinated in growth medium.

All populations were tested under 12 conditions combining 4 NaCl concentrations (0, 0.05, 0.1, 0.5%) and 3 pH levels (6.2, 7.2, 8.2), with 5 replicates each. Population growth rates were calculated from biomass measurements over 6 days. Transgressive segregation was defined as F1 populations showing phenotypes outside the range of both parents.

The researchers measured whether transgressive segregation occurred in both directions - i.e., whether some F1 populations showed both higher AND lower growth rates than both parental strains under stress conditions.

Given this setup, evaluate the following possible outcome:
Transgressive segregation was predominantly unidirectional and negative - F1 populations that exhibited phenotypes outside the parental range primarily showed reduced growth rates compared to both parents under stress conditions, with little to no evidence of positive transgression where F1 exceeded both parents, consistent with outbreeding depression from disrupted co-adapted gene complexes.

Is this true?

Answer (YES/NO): NO